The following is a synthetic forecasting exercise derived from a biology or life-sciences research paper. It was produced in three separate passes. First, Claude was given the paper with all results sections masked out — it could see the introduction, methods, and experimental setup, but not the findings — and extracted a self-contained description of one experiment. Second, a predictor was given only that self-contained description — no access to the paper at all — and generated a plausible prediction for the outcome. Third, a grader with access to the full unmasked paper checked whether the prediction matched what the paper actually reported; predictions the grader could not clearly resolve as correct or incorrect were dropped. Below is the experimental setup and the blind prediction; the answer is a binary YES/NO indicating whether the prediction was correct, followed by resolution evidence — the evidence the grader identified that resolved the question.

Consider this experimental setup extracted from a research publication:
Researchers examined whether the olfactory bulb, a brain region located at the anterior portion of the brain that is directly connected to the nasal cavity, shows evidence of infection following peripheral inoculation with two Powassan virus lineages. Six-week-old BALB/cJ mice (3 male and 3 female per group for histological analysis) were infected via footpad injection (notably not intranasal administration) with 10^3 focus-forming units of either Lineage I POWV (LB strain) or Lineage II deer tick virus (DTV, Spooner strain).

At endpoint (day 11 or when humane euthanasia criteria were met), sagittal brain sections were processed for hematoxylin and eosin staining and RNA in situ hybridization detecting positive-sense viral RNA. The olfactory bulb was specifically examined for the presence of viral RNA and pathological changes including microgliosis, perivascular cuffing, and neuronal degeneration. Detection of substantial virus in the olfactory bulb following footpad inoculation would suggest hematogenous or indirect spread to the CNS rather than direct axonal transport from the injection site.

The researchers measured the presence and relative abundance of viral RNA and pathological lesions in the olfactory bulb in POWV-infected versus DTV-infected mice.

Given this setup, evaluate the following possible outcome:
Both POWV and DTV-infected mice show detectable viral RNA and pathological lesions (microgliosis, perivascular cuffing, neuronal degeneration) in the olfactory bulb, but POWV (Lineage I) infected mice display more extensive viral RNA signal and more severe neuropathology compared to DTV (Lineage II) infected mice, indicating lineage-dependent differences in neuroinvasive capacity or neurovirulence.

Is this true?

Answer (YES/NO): NO